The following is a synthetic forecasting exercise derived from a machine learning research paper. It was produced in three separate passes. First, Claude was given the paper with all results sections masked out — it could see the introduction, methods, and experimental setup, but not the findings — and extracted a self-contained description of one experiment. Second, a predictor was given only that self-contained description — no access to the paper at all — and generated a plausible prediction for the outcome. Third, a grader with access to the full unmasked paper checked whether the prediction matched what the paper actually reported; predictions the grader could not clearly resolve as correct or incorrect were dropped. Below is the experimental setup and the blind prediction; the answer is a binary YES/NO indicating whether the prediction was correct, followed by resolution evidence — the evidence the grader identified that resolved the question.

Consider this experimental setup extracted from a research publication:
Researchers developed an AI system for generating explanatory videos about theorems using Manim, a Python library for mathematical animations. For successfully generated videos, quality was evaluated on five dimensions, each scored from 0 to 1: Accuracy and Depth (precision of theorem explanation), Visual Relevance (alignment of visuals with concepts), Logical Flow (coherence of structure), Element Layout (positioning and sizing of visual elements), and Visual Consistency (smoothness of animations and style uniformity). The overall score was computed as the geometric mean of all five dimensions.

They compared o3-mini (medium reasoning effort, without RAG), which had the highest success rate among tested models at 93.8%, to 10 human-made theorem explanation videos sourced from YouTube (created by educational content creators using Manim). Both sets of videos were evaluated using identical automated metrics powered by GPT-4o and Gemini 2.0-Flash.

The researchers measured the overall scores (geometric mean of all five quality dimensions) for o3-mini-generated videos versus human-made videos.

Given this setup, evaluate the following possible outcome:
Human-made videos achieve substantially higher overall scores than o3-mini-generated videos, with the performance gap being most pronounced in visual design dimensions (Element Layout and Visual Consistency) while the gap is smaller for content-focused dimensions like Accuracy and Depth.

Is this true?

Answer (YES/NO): NO